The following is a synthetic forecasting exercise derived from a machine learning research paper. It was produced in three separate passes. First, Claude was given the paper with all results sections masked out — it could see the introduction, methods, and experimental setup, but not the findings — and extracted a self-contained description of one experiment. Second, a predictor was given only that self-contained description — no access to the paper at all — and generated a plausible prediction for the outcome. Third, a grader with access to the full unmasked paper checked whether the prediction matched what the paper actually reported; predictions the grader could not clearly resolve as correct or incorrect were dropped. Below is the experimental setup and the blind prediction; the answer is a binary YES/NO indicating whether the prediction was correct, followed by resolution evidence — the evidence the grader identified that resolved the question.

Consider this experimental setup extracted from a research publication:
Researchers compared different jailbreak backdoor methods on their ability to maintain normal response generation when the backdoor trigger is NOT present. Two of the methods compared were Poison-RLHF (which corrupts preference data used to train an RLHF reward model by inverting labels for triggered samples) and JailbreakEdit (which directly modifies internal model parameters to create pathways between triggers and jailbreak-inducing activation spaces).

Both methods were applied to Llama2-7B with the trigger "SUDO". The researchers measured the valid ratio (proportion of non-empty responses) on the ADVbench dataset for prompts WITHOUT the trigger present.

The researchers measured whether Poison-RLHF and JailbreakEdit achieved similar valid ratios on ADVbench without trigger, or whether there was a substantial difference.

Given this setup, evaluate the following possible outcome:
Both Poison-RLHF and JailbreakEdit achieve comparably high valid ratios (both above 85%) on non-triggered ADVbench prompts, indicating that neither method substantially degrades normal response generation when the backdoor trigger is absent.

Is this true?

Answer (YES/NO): YES